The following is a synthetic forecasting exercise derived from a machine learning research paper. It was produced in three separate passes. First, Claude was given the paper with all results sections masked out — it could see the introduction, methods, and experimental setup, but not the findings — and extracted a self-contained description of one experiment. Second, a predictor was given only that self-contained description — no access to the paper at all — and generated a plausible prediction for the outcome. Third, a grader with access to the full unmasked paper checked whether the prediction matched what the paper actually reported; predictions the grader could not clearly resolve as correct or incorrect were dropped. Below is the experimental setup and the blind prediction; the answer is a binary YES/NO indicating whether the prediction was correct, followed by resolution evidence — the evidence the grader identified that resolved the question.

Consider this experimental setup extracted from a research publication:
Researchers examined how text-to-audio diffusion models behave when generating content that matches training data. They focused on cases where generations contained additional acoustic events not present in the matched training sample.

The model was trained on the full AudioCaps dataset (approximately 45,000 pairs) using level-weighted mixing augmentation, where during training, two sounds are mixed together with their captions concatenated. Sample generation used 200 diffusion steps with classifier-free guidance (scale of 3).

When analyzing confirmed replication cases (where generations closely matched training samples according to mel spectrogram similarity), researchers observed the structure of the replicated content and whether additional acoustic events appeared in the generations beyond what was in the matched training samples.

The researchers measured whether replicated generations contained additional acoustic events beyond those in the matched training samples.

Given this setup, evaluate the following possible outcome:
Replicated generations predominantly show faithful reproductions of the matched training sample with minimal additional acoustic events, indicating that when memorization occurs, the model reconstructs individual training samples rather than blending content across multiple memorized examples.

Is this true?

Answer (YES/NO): NO